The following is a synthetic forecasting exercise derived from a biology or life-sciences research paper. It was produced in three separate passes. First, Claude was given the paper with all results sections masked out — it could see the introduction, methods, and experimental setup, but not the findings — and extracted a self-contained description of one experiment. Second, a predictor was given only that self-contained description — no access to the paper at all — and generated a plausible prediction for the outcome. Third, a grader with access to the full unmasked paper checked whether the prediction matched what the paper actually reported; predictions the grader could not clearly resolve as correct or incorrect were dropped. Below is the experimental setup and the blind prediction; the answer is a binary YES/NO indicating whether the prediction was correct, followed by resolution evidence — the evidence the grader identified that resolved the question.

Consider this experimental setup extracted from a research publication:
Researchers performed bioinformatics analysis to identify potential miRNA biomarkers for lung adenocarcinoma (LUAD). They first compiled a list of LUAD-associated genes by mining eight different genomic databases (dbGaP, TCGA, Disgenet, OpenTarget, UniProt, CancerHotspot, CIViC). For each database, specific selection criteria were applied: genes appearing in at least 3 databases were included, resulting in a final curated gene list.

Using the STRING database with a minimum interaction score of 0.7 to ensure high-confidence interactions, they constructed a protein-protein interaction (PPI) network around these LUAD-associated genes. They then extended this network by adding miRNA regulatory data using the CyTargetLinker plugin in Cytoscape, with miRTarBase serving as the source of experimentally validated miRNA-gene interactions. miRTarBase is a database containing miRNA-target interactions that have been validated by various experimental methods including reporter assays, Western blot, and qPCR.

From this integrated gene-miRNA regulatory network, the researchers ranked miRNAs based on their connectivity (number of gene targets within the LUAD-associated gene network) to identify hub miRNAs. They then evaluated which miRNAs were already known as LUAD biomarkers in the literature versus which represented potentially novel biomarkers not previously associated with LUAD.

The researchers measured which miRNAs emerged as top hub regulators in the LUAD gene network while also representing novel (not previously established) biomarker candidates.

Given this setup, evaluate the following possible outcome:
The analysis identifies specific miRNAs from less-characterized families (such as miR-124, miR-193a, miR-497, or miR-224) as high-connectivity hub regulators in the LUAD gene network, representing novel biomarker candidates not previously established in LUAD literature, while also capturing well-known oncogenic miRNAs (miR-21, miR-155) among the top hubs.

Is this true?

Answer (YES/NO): NO